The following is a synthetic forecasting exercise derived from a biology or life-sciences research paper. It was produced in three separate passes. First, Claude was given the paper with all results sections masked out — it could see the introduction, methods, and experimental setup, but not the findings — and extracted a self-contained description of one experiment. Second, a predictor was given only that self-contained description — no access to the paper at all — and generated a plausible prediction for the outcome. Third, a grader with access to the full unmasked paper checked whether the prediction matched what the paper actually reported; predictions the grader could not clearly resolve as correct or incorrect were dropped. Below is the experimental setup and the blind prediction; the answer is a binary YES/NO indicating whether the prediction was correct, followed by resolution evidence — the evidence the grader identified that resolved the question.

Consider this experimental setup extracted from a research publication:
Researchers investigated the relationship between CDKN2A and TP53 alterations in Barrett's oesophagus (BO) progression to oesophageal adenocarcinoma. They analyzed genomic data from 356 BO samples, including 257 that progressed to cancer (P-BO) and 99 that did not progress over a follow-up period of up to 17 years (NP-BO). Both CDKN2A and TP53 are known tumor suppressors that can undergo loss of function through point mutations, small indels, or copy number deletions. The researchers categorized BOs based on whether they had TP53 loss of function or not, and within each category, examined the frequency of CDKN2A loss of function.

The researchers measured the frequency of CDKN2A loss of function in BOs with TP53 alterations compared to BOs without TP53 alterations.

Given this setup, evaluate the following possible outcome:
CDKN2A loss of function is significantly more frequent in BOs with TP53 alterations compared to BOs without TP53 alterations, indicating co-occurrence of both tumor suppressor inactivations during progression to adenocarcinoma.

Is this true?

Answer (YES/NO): NO